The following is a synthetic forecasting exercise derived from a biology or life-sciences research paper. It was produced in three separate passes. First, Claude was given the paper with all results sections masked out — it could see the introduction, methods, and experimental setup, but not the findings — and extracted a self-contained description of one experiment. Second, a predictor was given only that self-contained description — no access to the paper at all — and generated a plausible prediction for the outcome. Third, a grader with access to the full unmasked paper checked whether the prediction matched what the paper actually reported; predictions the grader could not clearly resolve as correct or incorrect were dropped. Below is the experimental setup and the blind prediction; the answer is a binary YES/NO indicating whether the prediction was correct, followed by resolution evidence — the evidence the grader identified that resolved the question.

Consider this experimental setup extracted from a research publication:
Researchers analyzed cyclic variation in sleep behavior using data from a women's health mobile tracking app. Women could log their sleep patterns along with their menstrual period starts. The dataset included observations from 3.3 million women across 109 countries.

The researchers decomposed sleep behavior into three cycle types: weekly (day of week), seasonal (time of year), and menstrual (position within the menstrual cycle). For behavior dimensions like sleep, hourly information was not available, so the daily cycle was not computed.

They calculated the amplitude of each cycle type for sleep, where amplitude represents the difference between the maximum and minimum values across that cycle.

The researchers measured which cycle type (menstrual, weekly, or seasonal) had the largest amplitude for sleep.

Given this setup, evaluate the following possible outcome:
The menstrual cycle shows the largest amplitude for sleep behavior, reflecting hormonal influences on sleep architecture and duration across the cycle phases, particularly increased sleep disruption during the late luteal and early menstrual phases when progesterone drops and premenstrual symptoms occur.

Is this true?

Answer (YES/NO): NO